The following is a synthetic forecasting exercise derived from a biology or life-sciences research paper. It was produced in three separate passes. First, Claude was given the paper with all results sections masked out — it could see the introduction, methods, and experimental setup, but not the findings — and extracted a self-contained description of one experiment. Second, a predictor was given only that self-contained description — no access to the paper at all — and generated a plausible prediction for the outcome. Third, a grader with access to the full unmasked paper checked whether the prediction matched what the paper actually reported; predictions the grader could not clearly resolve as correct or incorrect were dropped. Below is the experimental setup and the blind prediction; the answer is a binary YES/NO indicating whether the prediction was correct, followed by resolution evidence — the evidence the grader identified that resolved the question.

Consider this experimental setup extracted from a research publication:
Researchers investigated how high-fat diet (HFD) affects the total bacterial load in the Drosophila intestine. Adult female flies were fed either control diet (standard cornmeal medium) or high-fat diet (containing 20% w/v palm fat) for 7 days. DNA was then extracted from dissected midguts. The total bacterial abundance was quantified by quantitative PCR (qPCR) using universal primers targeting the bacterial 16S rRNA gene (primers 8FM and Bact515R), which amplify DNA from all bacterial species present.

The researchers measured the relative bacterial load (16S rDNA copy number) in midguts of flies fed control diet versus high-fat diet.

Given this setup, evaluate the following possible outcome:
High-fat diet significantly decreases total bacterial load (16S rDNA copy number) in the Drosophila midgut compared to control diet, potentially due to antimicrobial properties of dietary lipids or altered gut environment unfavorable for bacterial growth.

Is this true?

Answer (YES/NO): NO